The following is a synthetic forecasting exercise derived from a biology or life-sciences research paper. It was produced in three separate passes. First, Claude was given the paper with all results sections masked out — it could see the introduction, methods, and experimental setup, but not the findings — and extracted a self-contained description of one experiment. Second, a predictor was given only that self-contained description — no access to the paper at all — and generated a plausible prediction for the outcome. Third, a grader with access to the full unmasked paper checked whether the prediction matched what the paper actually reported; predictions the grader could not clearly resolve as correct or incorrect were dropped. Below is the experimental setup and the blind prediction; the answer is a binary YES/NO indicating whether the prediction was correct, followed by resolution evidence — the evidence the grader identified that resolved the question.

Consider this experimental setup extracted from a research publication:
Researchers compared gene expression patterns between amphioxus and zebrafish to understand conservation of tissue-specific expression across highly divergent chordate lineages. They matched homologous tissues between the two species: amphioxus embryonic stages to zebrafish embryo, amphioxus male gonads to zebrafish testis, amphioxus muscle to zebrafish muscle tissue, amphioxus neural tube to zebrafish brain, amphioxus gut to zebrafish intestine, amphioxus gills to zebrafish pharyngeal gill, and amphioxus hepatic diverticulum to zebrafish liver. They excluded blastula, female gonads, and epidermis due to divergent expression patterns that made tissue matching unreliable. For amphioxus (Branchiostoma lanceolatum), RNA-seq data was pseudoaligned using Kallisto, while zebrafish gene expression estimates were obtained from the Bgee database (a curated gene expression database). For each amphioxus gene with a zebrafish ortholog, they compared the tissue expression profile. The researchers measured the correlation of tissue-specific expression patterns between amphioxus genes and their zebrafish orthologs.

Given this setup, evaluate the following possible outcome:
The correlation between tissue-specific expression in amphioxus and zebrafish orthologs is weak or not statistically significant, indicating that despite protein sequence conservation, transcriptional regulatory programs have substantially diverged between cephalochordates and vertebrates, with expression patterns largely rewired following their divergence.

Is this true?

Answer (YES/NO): NO